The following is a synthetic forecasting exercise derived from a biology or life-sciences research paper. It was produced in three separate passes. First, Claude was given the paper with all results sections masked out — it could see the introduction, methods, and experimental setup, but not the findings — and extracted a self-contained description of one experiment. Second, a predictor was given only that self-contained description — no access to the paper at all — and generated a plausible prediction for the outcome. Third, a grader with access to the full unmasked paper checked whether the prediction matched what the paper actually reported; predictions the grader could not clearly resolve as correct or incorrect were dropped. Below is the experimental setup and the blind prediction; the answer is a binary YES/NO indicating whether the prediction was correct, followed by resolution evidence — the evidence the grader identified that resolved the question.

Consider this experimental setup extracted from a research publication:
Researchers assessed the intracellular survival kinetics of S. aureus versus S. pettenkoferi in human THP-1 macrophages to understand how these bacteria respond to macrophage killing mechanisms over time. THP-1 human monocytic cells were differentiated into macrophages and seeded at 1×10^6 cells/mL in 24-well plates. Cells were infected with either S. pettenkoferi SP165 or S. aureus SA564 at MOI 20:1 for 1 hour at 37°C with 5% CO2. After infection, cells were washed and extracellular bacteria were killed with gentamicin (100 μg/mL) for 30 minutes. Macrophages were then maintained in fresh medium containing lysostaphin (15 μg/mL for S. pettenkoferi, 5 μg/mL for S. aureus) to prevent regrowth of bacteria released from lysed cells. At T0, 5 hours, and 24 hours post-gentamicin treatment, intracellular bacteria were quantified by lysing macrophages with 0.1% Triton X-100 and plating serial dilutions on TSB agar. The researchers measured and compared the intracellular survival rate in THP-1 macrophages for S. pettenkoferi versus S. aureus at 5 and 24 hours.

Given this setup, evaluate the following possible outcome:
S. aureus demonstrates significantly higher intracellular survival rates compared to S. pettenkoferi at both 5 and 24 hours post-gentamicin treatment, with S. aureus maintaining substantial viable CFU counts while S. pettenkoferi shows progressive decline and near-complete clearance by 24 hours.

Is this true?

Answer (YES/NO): NO